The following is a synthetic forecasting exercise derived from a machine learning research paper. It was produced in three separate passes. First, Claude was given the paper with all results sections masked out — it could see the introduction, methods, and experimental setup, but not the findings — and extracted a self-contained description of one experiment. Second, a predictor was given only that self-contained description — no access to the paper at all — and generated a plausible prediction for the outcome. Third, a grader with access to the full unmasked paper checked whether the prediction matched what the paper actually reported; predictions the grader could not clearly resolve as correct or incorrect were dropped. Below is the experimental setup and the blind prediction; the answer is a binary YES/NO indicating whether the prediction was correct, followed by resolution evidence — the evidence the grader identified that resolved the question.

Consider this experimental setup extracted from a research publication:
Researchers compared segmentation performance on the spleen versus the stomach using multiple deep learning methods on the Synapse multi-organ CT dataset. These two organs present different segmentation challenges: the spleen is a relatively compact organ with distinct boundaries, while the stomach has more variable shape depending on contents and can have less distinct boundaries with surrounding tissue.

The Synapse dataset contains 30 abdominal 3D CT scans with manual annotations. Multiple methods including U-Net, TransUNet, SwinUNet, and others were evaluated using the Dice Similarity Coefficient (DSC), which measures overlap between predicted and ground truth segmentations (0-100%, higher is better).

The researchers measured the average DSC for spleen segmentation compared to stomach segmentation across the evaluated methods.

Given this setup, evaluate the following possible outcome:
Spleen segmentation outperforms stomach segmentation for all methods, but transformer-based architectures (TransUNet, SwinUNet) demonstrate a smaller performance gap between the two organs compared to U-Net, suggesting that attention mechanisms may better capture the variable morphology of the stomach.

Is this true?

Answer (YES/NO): NO